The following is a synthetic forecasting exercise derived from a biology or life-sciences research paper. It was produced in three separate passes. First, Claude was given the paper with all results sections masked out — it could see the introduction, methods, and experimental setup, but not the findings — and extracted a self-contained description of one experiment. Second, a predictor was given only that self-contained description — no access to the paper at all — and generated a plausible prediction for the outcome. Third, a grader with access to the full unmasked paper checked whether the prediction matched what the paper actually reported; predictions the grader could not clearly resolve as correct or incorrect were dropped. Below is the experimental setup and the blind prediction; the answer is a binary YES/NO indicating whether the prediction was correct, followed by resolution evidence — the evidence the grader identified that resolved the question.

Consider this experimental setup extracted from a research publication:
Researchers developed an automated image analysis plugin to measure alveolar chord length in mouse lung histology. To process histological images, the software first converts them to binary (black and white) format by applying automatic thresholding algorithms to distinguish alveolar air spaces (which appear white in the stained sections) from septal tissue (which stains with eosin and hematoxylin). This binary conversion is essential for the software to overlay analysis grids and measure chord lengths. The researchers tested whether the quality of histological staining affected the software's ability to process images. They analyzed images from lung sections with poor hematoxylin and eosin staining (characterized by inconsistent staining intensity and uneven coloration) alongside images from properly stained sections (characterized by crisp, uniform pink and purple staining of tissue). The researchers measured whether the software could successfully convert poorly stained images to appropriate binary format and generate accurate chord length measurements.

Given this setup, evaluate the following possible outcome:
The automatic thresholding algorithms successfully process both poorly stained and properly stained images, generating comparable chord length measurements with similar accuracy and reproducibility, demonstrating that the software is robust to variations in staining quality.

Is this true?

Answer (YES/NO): NO